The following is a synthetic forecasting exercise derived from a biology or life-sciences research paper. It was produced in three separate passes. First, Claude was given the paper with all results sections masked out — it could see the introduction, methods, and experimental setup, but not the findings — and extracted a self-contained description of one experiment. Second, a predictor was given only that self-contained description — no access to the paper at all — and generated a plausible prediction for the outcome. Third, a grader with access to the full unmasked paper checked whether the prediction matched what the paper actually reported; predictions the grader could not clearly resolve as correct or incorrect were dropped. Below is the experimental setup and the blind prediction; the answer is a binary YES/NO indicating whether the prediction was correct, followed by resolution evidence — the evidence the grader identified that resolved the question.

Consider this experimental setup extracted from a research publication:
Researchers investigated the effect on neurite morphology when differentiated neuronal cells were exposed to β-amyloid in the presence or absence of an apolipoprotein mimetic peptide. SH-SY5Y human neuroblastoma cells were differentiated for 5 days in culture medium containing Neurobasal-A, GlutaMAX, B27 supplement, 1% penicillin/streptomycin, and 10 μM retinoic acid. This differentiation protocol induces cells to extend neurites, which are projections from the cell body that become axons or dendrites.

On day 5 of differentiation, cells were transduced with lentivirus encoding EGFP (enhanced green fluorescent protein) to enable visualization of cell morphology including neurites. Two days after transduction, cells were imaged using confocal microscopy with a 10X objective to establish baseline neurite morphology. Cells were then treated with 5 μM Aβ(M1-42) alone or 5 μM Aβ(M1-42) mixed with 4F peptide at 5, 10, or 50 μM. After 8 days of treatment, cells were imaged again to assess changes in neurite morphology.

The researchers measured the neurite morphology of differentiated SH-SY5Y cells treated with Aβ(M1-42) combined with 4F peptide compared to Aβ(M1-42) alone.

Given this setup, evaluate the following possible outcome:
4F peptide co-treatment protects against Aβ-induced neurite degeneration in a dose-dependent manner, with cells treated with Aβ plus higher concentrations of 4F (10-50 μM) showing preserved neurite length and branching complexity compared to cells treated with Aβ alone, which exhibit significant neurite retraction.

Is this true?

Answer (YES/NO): NO